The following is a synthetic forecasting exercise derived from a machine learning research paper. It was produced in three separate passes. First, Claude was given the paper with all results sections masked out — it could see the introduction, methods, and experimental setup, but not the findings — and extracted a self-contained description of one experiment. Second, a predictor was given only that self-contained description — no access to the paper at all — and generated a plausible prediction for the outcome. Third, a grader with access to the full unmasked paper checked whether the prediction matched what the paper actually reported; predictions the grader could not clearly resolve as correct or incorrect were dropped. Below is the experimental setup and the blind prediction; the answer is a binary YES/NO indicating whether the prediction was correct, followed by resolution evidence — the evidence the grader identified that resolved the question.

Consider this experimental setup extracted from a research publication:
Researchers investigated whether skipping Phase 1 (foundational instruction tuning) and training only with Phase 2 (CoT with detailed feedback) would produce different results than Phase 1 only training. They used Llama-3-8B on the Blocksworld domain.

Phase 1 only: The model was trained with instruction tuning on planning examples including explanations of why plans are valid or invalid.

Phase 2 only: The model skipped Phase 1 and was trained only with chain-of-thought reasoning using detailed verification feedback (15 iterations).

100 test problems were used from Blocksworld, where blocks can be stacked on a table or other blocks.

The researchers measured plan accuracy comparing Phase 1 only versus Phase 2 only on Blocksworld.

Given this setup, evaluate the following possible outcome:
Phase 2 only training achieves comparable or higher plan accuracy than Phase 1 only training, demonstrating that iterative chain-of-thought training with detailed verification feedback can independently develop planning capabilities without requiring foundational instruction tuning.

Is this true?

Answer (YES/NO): NO